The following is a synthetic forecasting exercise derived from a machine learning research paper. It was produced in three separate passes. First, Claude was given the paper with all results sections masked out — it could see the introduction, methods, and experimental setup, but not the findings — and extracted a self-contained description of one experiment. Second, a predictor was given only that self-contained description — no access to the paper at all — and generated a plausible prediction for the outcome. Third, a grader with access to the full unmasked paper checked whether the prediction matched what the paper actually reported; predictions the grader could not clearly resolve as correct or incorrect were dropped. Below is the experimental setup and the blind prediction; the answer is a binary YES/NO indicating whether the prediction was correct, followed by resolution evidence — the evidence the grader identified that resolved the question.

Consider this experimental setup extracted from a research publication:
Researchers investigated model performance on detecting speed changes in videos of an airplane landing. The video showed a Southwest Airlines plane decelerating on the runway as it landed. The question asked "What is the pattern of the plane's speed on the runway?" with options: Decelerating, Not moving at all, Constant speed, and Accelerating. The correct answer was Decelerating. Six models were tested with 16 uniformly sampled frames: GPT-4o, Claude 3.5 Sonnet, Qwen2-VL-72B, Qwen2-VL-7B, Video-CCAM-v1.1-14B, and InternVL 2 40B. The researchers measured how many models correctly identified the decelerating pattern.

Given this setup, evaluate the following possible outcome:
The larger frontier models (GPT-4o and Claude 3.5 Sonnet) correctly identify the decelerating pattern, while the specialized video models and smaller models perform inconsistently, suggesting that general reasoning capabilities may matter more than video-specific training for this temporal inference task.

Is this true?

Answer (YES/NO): NO